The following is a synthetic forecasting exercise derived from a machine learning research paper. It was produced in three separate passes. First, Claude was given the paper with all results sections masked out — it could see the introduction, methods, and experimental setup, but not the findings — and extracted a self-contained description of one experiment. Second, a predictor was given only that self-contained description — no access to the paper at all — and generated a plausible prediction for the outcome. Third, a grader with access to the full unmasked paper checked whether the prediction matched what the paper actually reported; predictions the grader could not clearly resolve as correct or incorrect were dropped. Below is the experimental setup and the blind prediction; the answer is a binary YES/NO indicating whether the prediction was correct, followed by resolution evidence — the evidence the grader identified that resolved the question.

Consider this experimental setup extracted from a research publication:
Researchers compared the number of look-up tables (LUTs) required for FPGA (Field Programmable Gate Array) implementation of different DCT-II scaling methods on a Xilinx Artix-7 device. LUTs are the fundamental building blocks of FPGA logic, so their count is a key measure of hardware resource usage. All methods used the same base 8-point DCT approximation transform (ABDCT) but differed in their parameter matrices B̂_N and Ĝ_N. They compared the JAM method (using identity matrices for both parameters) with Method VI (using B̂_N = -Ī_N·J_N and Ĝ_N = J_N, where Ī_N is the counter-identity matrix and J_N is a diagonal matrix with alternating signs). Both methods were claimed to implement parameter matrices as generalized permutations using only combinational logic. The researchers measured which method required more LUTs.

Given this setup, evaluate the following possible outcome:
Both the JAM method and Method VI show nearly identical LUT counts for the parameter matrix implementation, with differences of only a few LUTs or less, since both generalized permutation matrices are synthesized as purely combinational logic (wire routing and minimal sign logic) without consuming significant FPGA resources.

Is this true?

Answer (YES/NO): NO